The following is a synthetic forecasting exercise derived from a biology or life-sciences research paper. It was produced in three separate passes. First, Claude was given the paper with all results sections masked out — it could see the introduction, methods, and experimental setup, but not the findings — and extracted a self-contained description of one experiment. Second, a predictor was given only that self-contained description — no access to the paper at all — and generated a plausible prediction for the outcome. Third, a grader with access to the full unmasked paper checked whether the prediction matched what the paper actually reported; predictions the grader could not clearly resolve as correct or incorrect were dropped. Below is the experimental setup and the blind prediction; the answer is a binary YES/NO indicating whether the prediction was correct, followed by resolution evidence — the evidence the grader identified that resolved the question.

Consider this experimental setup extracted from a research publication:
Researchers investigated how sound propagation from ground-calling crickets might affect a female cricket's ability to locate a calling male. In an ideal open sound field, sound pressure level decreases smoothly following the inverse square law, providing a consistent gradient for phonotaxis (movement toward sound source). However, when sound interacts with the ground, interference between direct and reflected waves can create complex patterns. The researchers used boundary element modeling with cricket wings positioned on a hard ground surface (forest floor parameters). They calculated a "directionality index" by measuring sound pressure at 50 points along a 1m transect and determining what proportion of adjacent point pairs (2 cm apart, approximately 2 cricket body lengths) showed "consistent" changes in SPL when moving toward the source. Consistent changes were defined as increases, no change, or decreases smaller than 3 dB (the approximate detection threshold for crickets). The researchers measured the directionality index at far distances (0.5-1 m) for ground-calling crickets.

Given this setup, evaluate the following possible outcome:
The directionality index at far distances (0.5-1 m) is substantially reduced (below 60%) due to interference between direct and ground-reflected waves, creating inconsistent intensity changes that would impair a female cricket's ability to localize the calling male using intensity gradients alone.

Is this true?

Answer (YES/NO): NO